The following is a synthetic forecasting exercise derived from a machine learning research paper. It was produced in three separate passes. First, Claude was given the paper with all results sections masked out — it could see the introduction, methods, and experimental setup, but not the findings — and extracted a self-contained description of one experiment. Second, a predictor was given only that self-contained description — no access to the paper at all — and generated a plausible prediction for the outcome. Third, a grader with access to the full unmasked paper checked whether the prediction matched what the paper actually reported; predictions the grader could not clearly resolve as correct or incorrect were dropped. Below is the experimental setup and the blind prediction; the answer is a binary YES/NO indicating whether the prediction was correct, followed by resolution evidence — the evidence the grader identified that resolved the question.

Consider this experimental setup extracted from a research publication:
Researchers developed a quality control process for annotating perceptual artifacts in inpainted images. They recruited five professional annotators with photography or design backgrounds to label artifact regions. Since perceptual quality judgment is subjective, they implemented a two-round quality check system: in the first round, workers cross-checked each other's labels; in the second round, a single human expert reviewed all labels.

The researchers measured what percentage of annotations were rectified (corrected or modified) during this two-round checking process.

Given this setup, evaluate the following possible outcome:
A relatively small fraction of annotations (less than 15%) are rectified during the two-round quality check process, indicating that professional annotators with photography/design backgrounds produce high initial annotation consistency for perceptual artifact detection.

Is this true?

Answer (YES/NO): YES